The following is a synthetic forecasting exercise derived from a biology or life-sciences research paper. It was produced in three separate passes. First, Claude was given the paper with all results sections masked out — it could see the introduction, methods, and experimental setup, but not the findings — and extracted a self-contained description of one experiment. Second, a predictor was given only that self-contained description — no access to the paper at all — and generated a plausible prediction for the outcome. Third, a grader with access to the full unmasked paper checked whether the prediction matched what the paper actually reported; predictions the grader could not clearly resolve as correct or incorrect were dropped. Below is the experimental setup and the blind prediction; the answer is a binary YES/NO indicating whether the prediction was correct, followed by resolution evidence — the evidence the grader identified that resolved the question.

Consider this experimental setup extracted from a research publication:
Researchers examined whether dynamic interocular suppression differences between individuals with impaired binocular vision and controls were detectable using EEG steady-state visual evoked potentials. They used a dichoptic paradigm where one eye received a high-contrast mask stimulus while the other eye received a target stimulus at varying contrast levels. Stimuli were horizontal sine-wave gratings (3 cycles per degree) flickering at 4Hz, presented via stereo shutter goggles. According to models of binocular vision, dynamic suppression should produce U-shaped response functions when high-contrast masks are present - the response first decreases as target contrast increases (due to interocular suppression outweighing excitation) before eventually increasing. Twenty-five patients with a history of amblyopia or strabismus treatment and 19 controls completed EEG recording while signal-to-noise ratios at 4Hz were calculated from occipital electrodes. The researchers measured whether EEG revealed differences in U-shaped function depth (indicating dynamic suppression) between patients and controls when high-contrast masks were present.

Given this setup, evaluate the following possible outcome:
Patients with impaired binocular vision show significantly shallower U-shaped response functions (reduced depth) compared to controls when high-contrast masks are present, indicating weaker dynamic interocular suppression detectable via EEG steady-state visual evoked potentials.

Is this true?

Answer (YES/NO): NO